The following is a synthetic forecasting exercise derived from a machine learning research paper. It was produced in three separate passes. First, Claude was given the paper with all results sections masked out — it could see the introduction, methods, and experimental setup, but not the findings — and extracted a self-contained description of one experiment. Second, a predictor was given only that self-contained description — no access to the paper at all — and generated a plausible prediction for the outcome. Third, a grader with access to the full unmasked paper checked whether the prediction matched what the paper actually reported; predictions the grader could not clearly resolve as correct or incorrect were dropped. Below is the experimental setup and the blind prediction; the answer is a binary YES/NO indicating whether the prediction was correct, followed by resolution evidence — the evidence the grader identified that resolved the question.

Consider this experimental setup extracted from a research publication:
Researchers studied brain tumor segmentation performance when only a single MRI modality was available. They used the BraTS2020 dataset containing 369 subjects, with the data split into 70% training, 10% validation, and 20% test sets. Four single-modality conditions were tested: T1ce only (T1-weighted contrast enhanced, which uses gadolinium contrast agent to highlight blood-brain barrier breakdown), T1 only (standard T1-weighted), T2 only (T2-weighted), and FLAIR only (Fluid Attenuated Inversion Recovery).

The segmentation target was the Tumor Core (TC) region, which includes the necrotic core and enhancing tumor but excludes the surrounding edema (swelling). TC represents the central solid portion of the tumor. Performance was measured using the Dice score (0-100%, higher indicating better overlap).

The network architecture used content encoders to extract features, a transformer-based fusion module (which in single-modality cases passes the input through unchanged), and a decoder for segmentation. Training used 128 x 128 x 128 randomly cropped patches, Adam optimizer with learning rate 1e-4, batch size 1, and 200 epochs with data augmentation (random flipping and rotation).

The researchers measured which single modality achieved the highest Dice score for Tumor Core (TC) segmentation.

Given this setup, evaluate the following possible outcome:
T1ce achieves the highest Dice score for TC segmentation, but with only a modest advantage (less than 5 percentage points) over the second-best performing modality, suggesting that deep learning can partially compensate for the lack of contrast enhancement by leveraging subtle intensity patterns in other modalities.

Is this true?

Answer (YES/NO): NO